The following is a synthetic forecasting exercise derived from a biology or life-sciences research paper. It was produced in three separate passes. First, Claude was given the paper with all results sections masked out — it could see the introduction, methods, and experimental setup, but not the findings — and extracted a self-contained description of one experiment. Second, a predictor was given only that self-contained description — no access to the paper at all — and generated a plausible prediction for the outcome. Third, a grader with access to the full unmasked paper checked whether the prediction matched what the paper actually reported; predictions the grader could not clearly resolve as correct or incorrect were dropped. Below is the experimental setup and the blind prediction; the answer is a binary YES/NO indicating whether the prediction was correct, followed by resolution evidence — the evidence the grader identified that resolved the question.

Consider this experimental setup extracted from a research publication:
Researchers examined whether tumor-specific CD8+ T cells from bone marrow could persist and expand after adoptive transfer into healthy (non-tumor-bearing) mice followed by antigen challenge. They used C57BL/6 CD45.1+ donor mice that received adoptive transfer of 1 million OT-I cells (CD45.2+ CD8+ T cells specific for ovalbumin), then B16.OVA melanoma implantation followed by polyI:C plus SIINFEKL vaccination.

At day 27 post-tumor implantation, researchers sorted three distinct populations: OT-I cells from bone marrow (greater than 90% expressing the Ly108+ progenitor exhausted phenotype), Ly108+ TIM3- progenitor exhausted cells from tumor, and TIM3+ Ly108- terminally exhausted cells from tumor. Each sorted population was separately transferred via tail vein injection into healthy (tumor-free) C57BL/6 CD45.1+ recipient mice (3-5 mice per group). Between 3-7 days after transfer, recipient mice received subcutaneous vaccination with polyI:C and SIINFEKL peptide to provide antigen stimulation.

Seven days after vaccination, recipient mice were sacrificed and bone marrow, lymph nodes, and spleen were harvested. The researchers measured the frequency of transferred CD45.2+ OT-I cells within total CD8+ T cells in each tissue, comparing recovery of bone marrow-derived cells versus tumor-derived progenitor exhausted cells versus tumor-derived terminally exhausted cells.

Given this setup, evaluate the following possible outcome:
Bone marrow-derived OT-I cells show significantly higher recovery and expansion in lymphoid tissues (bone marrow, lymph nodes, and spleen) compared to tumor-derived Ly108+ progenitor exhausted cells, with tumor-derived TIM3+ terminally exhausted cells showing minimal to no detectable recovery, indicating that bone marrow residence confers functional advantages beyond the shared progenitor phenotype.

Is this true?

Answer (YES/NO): NO